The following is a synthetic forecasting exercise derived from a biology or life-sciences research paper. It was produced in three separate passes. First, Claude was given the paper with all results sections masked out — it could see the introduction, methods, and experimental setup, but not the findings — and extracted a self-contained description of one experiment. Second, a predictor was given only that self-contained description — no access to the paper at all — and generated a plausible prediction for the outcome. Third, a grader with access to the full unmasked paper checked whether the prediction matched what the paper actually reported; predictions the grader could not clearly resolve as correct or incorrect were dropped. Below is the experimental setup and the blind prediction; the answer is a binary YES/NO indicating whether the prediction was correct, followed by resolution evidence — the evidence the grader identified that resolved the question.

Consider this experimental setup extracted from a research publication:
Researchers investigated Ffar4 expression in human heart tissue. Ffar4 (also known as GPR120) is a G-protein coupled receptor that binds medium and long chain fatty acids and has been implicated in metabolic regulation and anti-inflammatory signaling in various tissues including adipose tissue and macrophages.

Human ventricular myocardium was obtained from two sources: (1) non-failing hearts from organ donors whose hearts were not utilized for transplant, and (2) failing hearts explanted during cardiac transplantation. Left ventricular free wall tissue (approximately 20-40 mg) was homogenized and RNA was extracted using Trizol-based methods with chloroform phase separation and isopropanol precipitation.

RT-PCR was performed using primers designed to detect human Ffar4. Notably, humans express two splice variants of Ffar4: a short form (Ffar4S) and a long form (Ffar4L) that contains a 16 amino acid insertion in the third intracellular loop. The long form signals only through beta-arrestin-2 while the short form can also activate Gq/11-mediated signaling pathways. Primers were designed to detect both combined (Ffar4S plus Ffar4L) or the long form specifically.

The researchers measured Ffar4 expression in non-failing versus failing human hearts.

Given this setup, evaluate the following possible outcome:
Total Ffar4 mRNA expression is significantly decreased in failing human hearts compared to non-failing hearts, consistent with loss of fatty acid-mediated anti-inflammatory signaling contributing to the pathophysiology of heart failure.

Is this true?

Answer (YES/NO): YES